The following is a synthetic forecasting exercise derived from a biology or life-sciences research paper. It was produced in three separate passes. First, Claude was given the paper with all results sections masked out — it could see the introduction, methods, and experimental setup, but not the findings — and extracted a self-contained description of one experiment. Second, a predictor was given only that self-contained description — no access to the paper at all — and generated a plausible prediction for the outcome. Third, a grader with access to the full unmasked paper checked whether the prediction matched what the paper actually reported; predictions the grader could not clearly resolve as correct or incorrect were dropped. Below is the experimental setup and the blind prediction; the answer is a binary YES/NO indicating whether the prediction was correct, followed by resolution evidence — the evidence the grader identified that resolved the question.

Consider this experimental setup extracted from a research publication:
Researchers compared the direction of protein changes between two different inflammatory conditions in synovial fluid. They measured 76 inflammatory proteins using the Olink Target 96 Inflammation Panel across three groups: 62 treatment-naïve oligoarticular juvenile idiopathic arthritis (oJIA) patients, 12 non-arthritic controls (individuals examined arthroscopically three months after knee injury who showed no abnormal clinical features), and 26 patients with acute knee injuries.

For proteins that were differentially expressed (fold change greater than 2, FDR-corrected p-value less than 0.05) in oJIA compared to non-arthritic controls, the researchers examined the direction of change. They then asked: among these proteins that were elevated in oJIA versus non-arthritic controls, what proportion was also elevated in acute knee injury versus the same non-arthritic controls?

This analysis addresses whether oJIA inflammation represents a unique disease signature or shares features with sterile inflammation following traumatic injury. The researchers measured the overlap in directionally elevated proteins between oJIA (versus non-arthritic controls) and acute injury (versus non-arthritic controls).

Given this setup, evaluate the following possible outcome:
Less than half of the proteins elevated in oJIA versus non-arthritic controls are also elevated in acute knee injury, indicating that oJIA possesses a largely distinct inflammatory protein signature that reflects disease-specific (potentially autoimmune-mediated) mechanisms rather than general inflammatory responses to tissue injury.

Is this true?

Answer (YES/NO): NO